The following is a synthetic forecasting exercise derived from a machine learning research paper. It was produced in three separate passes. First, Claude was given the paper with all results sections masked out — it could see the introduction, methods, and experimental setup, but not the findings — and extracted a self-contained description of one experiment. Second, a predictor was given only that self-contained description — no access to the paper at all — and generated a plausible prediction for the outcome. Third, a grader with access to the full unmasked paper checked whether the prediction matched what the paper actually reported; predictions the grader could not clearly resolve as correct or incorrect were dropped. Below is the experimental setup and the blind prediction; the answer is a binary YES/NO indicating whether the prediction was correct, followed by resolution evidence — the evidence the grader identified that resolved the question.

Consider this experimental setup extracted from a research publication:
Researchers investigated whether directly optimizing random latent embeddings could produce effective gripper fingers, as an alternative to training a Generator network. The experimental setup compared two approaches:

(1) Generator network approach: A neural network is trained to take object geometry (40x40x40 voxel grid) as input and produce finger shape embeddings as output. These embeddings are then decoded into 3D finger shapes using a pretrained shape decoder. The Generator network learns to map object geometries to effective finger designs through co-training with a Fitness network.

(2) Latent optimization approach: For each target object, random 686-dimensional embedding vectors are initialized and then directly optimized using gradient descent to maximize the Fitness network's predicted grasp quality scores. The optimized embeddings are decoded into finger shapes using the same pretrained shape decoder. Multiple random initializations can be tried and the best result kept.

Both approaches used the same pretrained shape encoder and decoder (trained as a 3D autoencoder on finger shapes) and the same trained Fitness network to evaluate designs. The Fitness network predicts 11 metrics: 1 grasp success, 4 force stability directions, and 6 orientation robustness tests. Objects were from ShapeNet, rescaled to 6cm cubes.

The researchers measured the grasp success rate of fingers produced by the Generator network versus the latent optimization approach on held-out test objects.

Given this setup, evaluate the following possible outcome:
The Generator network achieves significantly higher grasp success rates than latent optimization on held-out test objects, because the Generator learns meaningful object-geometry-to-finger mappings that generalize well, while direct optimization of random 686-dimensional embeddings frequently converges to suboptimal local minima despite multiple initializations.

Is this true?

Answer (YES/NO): YES